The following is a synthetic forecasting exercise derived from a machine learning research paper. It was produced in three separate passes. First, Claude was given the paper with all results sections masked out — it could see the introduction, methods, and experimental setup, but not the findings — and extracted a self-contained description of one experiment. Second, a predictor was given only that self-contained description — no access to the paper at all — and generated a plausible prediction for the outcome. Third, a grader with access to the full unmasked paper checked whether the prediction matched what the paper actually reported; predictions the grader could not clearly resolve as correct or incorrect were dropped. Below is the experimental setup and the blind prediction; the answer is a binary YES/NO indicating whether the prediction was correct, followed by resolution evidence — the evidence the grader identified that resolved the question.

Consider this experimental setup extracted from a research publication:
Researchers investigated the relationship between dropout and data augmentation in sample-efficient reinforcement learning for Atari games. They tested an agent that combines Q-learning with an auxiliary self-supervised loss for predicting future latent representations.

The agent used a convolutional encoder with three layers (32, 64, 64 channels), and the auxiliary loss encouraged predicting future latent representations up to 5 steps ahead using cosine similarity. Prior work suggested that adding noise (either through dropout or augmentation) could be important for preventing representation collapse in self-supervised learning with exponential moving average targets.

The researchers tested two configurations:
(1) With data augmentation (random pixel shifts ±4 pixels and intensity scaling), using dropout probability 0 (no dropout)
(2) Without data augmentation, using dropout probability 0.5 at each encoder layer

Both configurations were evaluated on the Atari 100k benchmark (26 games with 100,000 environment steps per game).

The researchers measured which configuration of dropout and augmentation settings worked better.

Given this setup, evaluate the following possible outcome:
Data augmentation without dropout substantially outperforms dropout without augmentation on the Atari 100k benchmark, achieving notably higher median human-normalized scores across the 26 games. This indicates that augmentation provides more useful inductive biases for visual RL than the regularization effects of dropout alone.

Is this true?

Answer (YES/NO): YES